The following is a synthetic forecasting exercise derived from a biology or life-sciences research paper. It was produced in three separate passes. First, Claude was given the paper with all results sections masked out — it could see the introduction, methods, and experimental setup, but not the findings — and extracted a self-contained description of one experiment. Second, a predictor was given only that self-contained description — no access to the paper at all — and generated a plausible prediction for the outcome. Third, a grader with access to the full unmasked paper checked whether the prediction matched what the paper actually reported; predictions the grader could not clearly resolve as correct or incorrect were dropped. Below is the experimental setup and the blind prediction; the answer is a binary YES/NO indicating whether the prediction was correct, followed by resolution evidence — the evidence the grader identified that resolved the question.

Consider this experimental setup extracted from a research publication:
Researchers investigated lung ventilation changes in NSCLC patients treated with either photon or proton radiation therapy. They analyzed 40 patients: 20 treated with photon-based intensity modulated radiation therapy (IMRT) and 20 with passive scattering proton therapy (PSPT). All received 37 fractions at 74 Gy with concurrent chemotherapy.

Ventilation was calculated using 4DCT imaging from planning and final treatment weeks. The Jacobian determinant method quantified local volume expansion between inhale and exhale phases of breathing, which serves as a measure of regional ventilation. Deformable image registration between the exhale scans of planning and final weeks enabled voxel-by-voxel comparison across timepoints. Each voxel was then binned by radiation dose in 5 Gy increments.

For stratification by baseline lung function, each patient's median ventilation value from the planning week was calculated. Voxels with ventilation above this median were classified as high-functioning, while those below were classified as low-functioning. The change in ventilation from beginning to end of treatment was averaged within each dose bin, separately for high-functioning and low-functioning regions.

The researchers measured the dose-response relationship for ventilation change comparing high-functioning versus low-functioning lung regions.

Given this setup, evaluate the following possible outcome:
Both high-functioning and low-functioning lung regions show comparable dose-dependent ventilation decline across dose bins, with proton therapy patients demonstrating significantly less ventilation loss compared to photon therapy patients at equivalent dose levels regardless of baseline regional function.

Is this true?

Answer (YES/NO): NO